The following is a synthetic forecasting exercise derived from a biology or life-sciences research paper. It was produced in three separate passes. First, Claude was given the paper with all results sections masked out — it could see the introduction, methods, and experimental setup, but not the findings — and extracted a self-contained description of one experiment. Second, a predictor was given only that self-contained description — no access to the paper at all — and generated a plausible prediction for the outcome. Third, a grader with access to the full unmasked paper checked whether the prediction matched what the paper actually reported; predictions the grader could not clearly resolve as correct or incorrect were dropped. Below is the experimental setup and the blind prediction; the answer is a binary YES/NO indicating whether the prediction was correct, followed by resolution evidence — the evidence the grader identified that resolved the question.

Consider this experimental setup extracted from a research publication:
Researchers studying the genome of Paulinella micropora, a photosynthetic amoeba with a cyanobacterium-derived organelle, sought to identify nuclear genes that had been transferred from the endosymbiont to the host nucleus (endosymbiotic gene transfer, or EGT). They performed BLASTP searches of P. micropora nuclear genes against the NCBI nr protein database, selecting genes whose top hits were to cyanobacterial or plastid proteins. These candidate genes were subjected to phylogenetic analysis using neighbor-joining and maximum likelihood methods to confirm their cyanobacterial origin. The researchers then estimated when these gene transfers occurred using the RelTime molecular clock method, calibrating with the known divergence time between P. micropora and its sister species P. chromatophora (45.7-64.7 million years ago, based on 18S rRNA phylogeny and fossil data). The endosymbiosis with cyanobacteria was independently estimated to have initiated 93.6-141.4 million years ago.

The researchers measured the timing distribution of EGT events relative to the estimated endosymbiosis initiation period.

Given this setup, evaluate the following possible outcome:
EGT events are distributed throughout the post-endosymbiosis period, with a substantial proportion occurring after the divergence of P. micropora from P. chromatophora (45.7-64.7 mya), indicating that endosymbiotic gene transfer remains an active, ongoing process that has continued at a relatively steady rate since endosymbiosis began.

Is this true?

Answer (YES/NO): NO